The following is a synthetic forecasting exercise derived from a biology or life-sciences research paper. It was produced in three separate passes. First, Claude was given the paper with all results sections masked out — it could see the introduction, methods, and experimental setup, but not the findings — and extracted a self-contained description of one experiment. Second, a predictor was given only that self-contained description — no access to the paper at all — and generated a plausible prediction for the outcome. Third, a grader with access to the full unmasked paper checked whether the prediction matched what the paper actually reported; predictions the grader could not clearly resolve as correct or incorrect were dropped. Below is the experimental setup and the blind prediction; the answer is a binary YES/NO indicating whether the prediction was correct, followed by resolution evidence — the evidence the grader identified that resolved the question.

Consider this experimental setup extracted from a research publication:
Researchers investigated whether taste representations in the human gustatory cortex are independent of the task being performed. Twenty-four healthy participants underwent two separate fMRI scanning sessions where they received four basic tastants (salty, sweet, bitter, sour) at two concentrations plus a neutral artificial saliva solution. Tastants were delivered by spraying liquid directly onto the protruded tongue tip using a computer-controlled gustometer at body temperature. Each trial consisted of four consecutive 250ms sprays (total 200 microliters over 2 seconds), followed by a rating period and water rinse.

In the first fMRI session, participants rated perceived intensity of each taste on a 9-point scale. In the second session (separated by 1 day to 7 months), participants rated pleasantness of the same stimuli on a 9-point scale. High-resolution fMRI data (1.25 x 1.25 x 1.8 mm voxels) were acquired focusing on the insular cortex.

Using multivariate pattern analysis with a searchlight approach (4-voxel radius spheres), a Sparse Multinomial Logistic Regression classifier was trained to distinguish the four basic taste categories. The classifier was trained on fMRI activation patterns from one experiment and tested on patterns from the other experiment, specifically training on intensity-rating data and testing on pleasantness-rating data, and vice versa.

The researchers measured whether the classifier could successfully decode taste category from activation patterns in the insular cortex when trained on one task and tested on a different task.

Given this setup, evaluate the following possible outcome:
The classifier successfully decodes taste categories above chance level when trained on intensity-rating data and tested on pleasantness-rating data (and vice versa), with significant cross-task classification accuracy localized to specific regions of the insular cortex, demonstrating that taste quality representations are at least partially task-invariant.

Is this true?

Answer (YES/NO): YES